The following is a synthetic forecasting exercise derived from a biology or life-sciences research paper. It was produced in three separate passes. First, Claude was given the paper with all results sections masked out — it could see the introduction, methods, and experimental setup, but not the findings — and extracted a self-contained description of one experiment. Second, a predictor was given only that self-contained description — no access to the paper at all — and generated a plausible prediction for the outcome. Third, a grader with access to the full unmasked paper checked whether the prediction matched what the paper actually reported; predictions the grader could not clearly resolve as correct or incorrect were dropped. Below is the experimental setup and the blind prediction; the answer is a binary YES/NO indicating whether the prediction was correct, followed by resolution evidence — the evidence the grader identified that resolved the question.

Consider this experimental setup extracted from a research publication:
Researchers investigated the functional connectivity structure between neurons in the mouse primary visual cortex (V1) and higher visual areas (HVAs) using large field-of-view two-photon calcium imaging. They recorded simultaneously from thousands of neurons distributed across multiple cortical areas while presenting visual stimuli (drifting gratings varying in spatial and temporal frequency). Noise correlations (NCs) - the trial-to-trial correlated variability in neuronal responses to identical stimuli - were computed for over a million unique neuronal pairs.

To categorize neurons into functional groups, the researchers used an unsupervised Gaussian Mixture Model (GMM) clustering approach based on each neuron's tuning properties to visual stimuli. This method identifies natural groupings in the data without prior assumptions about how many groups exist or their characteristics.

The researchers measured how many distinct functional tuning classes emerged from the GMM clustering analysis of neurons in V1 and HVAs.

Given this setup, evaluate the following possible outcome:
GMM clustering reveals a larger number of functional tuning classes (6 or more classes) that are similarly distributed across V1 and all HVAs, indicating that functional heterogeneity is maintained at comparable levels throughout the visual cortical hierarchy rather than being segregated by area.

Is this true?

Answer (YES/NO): NO